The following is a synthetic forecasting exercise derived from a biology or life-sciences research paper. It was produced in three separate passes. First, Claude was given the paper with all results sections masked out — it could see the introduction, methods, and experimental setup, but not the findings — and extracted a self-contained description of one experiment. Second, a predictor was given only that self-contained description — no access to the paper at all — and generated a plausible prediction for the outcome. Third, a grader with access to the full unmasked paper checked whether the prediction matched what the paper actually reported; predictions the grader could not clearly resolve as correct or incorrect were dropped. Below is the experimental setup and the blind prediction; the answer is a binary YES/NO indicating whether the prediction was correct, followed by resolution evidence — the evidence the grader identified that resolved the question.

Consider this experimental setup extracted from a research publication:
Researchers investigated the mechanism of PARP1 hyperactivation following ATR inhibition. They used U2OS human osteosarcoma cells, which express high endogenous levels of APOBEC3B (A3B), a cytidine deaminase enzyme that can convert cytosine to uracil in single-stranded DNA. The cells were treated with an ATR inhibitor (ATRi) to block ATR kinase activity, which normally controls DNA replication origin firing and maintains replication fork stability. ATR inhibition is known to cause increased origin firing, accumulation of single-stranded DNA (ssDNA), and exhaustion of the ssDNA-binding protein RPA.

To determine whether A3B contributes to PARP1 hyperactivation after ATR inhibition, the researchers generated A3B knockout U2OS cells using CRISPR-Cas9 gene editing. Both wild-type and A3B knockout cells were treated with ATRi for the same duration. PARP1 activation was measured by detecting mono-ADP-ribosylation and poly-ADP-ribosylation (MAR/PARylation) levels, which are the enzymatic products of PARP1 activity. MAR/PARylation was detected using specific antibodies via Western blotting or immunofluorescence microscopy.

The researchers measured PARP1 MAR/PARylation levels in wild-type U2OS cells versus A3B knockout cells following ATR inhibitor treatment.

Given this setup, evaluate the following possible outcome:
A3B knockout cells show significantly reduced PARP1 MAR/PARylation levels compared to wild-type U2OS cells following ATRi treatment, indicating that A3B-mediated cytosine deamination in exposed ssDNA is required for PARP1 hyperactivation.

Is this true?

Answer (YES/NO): YES